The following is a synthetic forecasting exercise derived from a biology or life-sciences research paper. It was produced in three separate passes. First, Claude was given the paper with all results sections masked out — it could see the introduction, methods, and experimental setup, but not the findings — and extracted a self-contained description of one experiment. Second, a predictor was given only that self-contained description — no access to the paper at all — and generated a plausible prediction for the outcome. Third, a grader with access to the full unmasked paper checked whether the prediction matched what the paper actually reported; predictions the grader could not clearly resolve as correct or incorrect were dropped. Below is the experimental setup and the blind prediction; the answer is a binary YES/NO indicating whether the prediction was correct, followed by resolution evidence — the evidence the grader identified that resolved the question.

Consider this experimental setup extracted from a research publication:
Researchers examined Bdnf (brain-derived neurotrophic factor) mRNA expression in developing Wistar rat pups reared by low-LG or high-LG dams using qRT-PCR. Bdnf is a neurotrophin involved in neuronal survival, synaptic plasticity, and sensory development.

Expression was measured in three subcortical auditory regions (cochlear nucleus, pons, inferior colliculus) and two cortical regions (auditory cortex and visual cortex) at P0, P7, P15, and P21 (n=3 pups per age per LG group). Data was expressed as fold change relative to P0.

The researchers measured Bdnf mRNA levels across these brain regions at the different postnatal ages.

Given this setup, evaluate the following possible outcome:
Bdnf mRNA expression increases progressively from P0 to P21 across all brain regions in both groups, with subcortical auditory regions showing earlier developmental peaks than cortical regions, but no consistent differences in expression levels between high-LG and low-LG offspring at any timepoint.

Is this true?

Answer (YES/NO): NO